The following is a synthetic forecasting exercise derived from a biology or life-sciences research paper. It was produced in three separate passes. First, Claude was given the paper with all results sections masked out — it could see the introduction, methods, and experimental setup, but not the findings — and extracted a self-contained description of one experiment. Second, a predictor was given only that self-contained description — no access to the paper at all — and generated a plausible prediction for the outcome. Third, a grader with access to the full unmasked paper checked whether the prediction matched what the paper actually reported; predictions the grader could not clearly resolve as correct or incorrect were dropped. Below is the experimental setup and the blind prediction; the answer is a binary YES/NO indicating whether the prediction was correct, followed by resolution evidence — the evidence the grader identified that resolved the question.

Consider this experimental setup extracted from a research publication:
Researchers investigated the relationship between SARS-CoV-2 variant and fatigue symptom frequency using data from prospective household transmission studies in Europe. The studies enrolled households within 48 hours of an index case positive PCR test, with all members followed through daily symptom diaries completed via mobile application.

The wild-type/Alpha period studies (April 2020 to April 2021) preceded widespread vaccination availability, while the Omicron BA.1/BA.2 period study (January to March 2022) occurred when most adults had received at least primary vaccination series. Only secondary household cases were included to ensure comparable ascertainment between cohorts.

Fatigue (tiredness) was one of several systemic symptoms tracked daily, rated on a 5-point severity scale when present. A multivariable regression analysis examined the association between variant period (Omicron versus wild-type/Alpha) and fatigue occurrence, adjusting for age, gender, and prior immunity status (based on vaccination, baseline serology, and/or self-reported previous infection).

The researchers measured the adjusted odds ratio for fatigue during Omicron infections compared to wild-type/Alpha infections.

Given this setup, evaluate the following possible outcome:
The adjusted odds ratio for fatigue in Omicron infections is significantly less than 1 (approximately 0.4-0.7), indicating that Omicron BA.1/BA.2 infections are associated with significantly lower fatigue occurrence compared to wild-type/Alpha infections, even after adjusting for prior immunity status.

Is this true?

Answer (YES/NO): NO